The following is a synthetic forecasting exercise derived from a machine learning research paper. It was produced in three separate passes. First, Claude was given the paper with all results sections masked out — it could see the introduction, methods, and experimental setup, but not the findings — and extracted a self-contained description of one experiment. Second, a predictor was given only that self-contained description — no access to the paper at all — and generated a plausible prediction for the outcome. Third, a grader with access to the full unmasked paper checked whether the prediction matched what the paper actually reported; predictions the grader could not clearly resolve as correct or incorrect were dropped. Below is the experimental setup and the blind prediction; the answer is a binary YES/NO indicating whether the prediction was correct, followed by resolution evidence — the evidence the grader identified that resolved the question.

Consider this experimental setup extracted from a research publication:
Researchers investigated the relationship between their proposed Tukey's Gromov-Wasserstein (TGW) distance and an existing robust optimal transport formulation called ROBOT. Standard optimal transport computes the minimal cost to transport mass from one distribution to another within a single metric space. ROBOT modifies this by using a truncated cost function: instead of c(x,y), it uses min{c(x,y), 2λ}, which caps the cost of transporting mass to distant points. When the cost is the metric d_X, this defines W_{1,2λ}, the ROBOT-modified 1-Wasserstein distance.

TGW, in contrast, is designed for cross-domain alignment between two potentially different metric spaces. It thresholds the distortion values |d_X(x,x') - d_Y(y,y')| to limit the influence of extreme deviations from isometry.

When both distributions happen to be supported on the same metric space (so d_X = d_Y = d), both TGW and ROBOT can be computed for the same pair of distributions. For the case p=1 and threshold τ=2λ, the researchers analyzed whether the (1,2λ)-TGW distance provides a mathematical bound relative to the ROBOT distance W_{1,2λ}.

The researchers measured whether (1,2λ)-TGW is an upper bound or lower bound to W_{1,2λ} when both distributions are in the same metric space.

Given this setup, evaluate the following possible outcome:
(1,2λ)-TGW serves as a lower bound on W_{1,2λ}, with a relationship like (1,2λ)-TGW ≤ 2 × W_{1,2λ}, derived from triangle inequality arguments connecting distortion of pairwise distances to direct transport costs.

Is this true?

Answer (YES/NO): NO